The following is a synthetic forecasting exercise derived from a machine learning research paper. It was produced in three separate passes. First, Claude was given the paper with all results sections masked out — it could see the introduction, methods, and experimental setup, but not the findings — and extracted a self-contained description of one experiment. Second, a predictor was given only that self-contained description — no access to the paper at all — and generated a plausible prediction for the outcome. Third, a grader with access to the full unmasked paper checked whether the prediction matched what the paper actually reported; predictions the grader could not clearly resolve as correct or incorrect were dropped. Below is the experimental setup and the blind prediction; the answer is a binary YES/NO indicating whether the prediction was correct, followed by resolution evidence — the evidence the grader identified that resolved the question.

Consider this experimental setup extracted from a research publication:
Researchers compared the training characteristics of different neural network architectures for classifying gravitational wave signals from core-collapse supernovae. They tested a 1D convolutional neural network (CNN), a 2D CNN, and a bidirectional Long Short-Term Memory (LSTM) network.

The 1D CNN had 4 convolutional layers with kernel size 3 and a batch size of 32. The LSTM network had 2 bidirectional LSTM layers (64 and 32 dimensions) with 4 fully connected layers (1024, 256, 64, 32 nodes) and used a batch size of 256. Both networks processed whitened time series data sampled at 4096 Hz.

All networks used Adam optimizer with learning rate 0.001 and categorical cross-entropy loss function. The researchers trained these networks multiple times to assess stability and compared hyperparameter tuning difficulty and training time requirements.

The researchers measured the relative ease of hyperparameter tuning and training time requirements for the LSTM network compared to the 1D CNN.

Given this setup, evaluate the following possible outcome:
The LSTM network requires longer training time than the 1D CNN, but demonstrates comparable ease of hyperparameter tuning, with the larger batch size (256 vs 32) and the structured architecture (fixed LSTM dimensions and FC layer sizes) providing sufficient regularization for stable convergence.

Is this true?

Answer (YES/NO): NO